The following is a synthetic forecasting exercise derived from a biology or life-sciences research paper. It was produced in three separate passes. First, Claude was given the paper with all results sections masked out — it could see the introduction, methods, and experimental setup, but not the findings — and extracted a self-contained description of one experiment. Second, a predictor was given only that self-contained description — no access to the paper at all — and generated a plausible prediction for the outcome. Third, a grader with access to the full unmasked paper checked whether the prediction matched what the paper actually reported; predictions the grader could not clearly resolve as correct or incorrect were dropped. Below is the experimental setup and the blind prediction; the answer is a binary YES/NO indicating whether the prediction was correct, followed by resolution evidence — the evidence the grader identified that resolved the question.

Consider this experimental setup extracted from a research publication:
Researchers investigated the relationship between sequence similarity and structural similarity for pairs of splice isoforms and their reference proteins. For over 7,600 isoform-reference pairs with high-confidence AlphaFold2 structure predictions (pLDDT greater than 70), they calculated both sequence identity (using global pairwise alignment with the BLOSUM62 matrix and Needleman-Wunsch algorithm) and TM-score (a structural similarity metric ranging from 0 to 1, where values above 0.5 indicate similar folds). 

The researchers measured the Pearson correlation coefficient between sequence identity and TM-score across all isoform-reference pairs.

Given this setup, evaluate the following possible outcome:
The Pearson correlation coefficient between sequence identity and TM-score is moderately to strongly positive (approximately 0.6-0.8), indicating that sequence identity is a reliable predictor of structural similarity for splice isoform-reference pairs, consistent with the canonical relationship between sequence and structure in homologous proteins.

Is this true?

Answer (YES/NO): NO